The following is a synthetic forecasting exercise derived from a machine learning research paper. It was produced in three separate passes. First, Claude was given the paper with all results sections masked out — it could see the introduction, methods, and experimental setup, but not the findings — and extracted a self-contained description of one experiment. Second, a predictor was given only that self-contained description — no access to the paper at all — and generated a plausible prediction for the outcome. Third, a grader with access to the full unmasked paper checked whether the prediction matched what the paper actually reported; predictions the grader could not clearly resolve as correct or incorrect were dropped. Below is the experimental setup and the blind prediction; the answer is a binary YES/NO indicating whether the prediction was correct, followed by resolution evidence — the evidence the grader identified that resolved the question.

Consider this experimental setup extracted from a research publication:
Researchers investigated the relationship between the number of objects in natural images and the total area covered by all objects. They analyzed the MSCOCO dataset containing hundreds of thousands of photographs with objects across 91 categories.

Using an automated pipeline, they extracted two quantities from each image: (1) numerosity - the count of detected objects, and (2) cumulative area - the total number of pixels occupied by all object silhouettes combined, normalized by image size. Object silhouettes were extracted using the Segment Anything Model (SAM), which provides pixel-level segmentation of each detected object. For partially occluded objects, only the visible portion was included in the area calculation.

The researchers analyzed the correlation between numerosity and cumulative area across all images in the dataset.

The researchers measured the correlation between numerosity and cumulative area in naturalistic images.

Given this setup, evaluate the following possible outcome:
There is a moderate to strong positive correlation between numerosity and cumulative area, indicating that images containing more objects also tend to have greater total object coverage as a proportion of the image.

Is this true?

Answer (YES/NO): NO